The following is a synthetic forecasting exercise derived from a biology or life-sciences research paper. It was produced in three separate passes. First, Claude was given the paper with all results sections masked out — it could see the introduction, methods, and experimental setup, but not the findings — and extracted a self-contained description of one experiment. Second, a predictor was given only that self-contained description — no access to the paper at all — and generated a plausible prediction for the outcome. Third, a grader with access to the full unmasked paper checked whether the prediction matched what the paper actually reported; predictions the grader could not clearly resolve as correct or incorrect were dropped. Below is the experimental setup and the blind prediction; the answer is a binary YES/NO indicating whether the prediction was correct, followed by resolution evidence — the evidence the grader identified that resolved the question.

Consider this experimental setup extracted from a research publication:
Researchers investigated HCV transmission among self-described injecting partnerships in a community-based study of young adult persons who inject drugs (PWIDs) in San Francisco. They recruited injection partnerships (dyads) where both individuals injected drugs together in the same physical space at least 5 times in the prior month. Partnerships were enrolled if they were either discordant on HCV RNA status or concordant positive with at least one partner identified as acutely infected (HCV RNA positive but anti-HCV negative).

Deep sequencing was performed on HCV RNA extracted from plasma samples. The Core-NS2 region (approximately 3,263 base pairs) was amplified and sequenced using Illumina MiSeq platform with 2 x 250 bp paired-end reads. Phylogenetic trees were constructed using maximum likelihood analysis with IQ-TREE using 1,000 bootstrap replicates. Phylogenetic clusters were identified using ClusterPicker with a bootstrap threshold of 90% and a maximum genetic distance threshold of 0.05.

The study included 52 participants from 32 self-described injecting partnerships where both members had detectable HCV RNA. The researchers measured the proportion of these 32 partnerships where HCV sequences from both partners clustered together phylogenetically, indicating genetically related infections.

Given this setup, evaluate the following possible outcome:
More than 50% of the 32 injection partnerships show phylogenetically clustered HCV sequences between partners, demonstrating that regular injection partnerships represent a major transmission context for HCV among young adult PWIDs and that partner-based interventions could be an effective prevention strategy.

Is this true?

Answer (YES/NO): NO